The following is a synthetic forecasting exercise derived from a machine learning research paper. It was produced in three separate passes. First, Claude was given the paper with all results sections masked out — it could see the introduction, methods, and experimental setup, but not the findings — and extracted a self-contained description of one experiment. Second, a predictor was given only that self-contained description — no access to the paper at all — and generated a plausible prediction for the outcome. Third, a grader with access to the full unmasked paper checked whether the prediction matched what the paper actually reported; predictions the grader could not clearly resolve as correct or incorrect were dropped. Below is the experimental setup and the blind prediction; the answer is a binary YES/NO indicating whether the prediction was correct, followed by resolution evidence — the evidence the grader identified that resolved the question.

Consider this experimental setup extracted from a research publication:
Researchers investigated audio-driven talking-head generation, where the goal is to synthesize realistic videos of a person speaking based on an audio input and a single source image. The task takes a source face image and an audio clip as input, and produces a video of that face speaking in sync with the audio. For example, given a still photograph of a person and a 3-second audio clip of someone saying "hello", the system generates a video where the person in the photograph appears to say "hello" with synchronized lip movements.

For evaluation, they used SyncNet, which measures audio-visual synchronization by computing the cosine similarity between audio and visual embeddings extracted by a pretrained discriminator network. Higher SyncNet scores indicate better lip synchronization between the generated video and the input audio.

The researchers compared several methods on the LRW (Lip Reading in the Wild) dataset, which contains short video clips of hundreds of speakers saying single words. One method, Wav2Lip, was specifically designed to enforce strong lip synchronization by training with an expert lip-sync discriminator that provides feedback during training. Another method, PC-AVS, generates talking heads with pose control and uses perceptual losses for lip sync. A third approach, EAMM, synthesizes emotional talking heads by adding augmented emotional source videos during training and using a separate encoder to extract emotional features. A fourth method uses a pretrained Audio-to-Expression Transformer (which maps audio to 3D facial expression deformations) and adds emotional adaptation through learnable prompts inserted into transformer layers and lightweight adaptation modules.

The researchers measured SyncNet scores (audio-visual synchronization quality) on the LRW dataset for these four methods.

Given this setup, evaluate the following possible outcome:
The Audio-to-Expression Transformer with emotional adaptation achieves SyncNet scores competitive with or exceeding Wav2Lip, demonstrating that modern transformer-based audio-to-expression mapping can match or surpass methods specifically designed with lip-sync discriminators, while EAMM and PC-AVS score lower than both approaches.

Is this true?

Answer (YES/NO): NO